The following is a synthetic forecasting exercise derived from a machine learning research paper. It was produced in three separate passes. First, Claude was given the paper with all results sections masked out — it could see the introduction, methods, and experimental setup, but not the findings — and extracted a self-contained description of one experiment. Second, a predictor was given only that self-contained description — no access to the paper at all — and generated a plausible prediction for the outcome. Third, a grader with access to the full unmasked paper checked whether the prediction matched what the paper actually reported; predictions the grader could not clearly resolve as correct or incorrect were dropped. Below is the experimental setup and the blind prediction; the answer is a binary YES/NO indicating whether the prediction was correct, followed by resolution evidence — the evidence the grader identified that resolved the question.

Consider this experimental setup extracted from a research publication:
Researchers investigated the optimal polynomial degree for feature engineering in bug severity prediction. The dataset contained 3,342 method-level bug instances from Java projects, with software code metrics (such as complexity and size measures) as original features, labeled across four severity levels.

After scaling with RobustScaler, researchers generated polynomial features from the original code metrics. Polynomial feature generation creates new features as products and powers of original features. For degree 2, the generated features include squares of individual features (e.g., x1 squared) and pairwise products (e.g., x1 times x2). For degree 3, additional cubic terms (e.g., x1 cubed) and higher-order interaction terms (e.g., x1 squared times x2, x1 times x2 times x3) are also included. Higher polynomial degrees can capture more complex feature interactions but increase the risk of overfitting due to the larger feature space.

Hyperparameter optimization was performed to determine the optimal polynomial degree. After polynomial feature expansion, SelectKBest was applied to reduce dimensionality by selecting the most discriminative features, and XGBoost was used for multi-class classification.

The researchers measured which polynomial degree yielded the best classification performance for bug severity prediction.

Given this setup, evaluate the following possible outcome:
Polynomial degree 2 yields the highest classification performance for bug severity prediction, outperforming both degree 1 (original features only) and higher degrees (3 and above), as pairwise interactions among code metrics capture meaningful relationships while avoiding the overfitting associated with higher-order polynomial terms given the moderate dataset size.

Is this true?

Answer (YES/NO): NO